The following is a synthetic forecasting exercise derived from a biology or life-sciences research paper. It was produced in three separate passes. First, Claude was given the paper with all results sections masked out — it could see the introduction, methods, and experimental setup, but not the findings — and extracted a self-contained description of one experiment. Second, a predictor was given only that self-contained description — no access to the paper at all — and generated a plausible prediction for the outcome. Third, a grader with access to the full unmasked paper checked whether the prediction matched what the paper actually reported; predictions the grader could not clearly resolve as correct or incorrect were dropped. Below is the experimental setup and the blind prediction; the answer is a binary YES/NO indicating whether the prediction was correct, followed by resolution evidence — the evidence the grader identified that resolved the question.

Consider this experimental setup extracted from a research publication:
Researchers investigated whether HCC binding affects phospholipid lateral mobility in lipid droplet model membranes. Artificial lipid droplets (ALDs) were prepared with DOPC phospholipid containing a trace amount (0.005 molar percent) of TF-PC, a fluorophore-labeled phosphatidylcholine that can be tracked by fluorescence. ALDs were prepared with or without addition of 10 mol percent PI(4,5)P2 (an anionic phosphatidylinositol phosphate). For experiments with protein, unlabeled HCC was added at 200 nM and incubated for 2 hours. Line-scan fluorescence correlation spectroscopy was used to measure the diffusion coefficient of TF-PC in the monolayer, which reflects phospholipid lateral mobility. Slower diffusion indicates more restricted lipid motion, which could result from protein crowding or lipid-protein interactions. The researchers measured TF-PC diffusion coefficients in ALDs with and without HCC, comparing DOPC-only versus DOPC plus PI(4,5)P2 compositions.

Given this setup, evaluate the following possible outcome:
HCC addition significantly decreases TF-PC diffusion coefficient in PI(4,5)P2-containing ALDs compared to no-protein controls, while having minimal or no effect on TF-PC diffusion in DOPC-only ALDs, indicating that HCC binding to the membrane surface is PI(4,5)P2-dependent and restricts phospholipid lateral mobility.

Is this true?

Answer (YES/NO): NO